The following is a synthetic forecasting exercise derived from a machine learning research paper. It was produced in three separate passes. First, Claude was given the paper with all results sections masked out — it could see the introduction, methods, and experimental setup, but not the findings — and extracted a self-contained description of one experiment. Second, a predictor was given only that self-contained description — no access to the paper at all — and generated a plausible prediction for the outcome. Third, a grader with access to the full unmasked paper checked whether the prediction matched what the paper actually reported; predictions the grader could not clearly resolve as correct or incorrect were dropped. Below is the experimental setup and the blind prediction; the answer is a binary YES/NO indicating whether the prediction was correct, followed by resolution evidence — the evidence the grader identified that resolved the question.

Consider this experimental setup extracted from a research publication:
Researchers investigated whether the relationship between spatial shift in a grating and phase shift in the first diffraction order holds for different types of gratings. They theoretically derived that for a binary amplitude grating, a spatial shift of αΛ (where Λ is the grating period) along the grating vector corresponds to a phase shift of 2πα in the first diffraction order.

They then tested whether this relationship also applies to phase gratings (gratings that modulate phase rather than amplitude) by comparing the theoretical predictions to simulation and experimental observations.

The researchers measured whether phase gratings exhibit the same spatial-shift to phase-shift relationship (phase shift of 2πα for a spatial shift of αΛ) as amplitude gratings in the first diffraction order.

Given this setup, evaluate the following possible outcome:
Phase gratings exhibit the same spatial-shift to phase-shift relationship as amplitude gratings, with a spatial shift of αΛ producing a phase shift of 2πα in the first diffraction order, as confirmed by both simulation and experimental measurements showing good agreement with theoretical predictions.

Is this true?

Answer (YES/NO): YES